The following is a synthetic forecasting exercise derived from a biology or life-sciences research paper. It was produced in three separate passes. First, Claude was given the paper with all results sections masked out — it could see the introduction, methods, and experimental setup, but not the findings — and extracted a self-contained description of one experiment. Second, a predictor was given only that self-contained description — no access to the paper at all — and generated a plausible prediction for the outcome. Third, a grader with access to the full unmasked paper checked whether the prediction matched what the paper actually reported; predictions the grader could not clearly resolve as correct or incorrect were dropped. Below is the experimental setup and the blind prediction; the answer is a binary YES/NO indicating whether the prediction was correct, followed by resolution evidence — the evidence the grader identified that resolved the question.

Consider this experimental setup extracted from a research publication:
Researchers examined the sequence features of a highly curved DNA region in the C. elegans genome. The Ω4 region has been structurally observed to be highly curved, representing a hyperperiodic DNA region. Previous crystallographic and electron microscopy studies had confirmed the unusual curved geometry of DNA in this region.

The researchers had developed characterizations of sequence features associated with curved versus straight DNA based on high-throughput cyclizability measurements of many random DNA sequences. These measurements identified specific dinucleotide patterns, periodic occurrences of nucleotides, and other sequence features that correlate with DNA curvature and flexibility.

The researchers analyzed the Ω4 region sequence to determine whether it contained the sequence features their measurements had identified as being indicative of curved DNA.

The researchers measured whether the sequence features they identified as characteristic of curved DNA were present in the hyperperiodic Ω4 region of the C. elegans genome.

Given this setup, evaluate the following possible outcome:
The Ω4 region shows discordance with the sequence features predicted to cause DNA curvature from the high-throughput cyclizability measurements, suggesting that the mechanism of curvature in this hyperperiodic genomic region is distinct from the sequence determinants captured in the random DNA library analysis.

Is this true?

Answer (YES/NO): NO